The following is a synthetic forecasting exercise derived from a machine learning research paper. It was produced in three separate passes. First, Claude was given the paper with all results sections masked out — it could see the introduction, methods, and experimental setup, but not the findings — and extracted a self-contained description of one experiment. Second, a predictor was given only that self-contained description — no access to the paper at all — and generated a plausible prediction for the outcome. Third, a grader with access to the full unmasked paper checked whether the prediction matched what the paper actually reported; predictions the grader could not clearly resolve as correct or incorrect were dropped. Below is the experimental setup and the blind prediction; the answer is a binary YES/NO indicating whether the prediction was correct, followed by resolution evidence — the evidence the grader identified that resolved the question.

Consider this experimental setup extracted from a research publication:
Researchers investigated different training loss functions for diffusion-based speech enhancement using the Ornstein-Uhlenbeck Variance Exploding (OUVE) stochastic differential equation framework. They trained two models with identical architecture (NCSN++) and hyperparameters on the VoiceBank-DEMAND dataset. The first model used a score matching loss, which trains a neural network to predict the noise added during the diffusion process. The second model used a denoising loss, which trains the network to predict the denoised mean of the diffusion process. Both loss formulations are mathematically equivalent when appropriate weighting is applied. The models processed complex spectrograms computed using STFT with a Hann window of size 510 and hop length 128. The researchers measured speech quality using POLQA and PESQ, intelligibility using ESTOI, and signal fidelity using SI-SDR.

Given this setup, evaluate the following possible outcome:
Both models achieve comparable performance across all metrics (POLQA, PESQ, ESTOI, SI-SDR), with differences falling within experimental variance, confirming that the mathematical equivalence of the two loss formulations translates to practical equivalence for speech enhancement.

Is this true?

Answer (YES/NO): YES